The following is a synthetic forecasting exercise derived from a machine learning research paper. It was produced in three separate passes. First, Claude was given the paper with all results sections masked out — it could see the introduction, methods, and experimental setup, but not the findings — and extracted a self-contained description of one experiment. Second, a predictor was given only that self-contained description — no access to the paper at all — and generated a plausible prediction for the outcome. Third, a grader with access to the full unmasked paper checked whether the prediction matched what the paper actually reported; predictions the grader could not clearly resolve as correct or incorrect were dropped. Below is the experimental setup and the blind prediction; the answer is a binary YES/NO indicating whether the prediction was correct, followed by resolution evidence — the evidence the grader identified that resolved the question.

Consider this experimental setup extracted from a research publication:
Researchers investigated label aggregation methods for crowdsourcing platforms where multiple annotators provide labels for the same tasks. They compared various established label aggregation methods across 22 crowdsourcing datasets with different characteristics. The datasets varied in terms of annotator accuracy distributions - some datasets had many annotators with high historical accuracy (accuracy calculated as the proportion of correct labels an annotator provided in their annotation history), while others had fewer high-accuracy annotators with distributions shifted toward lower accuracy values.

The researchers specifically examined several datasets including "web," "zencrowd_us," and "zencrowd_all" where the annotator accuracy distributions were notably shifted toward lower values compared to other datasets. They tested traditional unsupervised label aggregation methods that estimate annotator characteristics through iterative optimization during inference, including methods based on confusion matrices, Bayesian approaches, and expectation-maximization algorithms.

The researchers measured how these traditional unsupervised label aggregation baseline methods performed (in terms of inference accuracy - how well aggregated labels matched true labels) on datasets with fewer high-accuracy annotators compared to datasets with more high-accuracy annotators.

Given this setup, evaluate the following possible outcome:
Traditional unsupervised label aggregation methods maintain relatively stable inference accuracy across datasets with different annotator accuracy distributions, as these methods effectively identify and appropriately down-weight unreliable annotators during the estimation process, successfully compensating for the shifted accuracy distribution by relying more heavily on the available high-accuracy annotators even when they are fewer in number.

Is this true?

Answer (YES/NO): NO